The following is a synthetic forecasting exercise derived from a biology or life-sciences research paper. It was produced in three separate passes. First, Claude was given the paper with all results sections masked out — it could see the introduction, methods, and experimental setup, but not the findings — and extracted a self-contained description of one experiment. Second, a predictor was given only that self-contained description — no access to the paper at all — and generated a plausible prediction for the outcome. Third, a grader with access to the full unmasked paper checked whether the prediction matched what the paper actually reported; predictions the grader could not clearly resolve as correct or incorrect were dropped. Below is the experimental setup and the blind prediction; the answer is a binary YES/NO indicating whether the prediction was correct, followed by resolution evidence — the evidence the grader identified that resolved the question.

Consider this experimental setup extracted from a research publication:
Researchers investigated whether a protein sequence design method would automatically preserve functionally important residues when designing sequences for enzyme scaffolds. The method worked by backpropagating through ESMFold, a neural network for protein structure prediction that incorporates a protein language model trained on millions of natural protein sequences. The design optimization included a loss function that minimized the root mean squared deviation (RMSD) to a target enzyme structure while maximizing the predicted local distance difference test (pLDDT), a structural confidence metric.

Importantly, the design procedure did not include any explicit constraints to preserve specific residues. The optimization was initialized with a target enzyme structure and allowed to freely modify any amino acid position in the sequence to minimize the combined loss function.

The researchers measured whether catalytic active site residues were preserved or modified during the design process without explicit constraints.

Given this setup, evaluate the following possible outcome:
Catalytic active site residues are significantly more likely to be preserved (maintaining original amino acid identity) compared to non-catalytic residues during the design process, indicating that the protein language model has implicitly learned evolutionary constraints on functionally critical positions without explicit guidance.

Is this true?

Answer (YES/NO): YES